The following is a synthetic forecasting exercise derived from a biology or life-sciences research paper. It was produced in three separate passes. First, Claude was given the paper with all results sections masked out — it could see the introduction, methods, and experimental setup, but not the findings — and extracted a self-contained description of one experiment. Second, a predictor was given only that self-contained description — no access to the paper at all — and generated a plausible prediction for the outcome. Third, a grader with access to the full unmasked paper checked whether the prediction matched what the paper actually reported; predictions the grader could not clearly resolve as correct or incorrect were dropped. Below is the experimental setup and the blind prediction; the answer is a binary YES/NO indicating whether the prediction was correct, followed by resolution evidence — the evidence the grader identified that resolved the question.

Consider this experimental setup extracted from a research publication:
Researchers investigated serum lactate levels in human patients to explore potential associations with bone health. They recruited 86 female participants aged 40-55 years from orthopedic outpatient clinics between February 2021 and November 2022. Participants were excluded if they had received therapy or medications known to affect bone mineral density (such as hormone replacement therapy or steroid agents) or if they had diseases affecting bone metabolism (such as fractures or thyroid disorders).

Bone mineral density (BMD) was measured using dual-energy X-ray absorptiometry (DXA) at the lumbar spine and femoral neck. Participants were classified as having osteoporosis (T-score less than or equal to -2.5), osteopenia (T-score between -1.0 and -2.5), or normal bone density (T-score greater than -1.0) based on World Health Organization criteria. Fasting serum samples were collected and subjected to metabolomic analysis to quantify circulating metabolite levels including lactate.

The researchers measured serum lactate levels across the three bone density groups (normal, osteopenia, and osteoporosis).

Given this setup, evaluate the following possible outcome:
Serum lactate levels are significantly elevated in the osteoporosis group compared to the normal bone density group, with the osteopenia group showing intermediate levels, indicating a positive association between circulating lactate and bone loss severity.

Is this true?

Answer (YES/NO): NO